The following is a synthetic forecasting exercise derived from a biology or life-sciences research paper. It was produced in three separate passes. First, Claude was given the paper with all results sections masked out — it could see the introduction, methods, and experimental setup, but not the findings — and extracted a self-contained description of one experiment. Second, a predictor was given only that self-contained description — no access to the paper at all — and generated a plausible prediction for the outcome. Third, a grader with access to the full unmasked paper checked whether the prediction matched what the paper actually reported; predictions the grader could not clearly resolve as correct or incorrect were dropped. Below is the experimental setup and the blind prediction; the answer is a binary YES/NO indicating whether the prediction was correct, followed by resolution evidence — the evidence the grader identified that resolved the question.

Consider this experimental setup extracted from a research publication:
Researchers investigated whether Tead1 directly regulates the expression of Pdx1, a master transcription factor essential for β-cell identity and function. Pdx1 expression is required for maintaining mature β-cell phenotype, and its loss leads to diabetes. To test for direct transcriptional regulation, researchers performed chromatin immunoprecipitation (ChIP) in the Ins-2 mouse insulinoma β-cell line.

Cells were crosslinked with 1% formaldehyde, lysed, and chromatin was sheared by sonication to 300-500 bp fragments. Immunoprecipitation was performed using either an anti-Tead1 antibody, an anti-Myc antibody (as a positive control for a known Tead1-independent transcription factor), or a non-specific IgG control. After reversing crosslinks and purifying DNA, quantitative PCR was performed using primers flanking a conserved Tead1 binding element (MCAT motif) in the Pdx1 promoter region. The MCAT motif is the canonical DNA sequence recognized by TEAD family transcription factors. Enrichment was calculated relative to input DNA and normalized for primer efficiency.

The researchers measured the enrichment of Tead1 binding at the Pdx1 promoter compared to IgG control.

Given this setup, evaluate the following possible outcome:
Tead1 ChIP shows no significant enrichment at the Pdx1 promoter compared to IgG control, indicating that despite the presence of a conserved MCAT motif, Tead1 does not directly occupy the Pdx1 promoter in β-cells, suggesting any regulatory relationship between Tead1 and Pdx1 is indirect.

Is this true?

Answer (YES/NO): NO